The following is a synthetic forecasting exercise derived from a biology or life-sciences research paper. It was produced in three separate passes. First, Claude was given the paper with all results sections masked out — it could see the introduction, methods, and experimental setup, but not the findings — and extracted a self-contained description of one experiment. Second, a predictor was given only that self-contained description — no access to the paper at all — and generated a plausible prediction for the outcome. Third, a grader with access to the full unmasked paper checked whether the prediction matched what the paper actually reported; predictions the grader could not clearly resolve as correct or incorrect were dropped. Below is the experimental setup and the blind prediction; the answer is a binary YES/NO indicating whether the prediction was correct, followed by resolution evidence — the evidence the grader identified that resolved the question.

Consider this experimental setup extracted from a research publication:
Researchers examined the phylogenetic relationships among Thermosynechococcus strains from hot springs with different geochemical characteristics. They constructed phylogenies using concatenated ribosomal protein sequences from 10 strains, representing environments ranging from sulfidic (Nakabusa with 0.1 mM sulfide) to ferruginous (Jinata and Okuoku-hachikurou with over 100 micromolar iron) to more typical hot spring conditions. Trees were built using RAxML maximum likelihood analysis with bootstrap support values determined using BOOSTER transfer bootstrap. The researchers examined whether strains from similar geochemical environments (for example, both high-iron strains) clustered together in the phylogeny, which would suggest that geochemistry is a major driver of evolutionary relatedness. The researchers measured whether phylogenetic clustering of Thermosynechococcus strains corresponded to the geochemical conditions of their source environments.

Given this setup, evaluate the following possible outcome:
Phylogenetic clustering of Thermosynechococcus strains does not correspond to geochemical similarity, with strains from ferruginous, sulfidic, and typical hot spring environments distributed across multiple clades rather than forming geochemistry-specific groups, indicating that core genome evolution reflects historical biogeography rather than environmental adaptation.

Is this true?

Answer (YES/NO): YES